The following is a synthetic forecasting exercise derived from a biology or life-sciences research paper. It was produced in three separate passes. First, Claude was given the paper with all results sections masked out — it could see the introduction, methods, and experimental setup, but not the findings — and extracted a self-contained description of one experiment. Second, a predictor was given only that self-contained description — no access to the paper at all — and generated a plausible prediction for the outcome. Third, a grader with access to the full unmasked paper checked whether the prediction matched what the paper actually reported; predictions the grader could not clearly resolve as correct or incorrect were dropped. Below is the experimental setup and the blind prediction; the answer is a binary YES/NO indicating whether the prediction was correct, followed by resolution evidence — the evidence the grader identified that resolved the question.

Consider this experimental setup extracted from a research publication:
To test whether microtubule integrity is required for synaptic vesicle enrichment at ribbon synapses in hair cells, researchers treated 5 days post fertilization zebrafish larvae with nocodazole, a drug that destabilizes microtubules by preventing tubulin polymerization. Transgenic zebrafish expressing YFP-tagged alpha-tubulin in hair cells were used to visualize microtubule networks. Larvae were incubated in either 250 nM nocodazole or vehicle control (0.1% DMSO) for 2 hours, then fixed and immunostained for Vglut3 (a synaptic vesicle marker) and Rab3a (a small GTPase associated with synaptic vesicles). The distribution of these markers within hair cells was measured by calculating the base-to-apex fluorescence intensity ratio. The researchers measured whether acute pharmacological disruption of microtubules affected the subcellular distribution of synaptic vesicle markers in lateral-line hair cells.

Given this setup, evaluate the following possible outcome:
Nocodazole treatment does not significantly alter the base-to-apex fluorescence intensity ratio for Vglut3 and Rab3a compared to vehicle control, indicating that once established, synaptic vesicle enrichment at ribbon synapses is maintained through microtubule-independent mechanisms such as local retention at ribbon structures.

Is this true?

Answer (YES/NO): NO